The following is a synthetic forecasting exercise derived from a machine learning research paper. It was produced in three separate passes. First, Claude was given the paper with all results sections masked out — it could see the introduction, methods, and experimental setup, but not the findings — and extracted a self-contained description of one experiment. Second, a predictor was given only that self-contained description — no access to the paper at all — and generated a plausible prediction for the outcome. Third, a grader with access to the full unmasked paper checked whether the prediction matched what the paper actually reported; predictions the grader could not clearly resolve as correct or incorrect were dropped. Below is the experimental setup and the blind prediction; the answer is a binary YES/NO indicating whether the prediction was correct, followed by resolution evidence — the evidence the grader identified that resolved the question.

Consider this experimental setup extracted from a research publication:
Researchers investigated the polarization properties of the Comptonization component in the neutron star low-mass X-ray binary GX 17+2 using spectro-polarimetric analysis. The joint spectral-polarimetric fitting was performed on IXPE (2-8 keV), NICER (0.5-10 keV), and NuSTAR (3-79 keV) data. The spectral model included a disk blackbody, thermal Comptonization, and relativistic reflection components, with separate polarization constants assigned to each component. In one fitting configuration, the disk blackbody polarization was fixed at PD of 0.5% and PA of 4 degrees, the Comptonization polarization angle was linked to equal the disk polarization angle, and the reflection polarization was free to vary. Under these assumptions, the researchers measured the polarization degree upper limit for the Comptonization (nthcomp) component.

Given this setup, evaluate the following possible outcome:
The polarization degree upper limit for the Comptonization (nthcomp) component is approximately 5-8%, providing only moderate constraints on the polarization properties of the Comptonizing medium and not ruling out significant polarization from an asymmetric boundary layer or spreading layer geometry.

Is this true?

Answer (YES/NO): NO